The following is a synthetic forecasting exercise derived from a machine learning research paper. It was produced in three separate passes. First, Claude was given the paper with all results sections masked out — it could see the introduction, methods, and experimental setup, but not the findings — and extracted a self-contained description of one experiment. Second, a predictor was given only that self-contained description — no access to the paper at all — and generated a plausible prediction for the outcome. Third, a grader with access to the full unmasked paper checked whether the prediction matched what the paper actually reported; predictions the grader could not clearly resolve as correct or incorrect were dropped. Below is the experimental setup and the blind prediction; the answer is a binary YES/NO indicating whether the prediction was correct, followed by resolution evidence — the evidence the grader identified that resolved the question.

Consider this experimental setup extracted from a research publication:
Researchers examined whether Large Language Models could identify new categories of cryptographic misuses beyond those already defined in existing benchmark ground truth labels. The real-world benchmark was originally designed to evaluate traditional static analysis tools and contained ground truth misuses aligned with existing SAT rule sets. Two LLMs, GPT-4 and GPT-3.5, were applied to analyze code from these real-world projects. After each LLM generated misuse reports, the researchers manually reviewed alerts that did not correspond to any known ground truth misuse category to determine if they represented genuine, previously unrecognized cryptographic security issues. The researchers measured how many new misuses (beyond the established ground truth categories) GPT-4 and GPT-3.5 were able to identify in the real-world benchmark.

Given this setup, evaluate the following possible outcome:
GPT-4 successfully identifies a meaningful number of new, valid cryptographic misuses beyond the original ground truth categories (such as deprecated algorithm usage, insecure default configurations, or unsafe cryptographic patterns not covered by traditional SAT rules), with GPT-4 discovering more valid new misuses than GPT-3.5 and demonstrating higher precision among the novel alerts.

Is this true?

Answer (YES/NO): NO